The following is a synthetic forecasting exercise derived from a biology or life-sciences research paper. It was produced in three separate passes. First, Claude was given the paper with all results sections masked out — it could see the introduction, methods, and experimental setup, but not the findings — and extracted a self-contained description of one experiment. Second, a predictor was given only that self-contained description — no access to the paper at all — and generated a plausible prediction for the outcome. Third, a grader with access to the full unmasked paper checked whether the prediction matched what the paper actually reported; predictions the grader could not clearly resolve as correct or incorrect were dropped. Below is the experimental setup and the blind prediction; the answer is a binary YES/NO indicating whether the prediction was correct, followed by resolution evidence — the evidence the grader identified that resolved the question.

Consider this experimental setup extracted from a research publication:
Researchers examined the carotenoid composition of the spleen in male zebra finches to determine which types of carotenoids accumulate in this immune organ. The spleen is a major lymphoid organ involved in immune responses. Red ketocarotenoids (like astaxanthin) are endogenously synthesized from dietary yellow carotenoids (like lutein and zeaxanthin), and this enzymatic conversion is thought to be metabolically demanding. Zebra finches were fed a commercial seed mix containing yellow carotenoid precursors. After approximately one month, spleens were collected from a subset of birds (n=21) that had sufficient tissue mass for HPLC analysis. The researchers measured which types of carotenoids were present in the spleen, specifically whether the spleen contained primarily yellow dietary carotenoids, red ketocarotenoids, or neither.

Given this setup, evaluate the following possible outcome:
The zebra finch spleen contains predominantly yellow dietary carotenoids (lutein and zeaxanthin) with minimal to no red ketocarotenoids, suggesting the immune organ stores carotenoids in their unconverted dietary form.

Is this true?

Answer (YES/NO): YES